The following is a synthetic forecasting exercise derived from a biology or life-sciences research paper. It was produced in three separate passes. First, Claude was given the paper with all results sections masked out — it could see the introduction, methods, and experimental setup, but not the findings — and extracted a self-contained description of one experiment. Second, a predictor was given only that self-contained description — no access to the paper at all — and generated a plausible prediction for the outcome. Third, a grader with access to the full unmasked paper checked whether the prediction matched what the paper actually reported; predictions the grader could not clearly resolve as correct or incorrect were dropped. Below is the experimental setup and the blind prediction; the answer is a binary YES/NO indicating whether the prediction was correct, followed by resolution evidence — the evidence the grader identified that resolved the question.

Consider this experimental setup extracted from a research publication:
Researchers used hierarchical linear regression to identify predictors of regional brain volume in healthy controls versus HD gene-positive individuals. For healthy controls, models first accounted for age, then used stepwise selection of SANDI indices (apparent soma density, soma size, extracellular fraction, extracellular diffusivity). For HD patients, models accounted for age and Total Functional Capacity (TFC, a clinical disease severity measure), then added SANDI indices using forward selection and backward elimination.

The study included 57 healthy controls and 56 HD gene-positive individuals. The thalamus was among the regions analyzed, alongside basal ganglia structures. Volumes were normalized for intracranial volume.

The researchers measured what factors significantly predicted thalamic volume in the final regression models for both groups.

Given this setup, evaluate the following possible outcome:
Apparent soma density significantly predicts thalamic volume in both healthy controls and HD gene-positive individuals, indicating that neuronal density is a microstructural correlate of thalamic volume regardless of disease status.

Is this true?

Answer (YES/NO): NO